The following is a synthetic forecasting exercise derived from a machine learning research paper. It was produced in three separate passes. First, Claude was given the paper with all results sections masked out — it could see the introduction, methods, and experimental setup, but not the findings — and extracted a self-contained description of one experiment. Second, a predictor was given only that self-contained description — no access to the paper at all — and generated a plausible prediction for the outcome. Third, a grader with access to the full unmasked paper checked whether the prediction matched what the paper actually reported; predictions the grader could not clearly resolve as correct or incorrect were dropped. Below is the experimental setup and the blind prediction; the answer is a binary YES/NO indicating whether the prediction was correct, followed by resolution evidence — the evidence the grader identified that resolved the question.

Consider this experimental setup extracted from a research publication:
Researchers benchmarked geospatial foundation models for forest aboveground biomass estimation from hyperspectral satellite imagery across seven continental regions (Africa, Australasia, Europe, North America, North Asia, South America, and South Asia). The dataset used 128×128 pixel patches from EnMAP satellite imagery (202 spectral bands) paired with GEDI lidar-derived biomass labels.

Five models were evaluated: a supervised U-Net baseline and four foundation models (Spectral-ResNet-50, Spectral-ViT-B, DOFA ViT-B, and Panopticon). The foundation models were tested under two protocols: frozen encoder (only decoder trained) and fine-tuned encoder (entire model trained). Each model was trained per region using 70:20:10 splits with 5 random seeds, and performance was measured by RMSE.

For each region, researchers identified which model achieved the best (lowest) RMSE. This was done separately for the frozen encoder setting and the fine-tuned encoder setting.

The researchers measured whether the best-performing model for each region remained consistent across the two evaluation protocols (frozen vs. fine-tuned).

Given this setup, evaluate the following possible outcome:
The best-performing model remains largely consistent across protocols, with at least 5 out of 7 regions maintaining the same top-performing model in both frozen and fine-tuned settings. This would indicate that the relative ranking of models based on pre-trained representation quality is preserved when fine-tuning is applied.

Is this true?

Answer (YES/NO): NO